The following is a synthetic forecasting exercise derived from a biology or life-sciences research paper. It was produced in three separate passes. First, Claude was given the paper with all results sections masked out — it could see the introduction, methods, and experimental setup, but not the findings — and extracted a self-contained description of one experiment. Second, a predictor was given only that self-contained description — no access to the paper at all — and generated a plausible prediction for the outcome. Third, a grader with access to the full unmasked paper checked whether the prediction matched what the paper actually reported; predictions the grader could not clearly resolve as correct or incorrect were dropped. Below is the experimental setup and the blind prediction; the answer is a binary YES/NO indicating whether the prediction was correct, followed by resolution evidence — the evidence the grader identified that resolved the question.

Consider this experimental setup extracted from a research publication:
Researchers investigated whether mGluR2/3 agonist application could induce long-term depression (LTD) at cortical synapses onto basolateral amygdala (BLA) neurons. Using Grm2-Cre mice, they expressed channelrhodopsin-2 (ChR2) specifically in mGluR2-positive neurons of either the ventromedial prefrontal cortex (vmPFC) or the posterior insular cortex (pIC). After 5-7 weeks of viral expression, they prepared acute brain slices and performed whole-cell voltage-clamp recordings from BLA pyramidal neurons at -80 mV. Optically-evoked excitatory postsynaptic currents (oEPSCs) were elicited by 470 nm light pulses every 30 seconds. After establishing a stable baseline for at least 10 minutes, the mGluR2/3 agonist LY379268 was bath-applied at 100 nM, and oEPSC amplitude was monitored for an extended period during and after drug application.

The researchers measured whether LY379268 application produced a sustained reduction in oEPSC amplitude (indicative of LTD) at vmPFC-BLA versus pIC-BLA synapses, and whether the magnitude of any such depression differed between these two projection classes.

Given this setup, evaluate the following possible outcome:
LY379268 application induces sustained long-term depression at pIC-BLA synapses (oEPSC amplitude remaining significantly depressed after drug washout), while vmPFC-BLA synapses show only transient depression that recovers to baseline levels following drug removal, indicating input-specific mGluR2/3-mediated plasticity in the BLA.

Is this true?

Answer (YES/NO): NO